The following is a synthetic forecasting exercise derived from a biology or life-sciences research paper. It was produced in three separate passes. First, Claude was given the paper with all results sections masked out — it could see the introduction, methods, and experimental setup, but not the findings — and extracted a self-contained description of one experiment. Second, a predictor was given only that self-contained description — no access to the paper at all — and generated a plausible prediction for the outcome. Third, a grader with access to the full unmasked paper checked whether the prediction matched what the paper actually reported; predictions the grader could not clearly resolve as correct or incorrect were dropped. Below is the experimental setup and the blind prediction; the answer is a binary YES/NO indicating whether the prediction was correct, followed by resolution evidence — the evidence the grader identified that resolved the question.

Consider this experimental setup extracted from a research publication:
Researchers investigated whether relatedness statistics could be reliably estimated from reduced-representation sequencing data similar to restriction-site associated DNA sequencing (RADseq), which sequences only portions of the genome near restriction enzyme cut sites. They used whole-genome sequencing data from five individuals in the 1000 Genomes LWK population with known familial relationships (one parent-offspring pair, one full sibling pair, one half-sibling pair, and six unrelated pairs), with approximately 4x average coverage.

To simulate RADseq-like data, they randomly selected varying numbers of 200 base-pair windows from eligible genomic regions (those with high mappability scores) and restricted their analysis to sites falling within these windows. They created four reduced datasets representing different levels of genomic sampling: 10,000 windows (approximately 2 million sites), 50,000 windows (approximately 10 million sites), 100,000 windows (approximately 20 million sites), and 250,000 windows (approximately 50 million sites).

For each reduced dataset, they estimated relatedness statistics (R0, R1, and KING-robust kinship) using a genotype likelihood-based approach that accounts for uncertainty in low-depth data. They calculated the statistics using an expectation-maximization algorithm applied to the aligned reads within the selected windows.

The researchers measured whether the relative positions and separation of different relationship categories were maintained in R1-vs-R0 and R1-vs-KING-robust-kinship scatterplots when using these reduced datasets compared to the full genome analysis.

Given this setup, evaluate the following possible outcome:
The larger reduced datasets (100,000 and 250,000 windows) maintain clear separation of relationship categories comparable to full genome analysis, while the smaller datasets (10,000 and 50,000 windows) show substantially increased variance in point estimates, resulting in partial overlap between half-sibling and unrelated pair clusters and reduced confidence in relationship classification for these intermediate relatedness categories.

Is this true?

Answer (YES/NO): NO